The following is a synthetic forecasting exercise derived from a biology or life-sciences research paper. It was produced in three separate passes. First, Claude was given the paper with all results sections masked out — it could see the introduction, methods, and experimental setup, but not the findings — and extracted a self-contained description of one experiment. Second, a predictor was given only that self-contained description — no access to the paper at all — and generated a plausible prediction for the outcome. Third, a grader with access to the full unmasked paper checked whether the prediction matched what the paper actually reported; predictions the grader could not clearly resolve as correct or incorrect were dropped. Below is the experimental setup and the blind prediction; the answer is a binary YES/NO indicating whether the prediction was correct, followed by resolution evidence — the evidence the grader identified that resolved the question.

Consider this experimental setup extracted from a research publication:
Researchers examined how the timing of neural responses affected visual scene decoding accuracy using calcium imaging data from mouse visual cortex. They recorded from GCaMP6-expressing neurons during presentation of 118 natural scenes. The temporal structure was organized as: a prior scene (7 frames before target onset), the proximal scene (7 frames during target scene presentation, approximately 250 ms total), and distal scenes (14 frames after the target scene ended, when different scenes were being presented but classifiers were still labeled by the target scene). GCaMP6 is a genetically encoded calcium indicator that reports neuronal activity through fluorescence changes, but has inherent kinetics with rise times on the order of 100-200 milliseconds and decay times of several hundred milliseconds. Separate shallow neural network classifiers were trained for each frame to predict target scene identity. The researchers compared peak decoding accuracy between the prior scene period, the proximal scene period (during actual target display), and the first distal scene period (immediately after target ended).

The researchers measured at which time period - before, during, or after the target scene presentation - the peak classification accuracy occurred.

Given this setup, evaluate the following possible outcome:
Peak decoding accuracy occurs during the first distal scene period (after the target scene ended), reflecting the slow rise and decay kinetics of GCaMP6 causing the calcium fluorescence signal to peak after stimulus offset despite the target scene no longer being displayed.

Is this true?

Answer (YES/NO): YES